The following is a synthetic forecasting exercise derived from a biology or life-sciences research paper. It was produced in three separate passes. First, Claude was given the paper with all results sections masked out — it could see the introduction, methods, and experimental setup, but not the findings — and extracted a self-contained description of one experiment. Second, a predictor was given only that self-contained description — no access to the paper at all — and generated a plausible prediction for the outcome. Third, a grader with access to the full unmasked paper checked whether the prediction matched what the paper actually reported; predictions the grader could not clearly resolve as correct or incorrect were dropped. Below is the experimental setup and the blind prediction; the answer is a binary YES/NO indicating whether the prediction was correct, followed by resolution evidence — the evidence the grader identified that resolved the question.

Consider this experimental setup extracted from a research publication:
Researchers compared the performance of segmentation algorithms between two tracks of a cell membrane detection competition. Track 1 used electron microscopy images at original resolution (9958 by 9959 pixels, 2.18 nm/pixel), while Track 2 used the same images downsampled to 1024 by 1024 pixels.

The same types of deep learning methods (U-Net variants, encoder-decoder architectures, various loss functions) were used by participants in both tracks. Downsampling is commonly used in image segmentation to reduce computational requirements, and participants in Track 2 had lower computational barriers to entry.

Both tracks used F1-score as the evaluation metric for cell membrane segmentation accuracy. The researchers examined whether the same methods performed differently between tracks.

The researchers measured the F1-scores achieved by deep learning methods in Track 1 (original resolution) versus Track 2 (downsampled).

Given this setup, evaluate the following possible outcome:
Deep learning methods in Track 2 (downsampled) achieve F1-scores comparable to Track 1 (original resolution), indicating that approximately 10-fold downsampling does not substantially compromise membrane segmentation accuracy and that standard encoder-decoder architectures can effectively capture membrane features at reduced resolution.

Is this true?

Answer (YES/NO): NO